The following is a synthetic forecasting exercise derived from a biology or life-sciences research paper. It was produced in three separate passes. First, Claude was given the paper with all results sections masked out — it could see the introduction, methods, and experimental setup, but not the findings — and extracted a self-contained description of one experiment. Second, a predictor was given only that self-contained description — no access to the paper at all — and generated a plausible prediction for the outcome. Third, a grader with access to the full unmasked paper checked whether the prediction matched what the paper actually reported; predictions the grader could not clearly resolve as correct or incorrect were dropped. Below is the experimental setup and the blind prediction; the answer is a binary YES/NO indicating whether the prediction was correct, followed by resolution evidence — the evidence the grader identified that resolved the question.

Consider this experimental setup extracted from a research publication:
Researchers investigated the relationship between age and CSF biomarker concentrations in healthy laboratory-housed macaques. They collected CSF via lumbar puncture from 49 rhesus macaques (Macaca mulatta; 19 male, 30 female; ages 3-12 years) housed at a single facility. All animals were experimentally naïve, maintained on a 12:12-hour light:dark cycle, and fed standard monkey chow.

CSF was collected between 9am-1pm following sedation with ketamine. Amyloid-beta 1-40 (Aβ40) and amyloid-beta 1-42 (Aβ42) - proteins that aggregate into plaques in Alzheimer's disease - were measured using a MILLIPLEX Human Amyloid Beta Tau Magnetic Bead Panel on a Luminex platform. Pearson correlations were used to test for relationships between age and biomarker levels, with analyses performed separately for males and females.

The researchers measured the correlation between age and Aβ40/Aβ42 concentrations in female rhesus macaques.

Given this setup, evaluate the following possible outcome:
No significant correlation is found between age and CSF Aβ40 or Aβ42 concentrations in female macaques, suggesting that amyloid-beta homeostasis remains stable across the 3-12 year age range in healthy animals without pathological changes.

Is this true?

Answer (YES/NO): NO